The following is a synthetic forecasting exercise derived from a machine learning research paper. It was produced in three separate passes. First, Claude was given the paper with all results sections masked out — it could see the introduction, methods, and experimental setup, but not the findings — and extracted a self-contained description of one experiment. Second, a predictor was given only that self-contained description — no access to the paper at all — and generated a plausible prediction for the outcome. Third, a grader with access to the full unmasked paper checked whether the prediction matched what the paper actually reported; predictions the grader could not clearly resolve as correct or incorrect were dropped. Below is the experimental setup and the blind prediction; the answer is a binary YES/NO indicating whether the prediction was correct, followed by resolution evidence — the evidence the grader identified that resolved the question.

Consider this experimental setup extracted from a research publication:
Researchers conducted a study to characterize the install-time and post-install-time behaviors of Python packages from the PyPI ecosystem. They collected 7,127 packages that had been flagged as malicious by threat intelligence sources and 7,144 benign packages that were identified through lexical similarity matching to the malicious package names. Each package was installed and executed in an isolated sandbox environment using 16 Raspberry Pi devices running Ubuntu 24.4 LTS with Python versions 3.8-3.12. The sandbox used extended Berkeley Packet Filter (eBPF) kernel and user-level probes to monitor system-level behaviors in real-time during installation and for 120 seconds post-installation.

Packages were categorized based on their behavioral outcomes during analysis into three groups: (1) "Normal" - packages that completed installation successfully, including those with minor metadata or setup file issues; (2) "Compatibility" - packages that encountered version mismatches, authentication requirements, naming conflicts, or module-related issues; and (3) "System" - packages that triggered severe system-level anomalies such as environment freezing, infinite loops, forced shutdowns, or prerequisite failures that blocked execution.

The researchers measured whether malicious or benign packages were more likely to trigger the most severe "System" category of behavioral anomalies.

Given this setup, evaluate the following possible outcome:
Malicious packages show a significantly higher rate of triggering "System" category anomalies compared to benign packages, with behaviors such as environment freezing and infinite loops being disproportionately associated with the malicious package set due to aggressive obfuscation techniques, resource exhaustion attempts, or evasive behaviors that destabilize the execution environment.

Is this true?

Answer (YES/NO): NO